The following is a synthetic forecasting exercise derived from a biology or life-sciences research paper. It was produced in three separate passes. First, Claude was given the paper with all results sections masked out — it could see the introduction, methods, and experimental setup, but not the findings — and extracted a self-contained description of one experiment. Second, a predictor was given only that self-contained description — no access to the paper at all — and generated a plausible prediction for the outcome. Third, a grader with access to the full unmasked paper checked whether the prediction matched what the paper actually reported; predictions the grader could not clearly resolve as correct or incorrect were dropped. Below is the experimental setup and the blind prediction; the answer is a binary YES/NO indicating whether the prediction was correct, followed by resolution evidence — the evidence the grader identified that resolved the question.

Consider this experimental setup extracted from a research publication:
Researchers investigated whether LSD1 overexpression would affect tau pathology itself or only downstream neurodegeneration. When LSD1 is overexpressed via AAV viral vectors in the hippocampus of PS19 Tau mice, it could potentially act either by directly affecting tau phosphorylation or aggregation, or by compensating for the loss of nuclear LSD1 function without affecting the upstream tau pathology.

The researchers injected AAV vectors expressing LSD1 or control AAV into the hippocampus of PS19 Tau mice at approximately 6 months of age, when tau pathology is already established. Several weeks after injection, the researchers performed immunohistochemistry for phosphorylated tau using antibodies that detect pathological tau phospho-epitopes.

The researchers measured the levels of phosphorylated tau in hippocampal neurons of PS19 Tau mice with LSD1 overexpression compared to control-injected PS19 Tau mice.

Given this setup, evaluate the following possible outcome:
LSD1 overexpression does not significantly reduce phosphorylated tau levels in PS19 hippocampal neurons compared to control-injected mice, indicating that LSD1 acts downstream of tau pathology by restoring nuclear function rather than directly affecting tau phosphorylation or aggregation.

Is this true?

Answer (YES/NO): YES